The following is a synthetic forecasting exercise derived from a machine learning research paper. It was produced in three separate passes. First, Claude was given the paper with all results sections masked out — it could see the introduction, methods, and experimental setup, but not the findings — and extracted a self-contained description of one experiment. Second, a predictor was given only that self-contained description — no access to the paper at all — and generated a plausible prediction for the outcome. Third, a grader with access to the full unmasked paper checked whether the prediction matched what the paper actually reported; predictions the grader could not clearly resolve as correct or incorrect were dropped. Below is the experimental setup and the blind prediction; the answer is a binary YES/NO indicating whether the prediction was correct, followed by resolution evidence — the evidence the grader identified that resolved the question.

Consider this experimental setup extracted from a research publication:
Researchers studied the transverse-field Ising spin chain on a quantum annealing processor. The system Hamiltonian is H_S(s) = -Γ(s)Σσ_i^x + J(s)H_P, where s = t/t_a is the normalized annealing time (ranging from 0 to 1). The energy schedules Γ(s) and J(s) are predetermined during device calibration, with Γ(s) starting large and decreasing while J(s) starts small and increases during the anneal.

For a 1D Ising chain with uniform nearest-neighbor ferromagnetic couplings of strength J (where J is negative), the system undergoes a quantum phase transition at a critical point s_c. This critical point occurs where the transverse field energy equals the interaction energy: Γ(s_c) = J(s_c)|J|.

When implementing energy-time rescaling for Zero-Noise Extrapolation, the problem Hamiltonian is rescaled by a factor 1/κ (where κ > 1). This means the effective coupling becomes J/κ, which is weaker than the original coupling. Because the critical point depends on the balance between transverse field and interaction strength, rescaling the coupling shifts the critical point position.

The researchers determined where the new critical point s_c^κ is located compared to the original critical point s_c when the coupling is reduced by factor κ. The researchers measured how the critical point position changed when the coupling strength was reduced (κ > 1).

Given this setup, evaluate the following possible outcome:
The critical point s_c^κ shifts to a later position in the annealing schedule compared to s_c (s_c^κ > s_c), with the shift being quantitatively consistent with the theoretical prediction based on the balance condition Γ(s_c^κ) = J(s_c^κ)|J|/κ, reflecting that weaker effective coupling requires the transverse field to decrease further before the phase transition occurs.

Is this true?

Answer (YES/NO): YES